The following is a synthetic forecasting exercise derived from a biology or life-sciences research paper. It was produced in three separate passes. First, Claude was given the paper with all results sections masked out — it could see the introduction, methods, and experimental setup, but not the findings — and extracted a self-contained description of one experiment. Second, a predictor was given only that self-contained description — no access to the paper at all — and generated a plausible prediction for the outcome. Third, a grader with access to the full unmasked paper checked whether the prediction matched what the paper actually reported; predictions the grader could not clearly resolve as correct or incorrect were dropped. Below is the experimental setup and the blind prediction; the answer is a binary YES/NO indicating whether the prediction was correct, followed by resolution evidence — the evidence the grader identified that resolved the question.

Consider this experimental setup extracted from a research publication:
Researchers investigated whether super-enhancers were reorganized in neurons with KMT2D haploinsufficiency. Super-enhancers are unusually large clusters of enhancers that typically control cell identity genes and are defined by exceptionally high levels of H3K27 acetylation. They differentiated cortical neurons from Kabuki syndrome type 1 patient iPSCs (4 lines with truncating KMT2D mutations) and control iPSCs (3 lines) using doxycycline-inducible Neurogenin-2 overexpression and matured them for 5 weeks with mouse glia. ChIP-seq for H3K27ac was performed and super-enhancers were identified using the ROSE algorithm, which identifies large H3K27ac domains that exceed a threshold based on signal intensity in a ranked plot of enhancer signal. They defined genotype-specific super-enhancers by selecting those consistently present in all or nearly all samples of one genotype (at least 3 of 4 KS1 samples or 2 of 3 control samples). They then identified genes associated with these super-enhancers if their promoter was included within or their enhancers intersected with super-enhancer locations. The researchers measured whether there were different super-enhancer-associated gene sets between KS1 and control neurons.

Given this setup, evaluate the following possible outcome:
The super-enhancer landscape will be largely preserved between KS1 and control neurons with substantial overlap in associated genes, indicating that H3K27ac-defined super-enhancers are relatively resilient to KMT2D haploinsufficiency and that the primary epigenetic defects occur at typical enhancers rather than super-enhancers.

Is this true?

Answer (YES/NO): NO